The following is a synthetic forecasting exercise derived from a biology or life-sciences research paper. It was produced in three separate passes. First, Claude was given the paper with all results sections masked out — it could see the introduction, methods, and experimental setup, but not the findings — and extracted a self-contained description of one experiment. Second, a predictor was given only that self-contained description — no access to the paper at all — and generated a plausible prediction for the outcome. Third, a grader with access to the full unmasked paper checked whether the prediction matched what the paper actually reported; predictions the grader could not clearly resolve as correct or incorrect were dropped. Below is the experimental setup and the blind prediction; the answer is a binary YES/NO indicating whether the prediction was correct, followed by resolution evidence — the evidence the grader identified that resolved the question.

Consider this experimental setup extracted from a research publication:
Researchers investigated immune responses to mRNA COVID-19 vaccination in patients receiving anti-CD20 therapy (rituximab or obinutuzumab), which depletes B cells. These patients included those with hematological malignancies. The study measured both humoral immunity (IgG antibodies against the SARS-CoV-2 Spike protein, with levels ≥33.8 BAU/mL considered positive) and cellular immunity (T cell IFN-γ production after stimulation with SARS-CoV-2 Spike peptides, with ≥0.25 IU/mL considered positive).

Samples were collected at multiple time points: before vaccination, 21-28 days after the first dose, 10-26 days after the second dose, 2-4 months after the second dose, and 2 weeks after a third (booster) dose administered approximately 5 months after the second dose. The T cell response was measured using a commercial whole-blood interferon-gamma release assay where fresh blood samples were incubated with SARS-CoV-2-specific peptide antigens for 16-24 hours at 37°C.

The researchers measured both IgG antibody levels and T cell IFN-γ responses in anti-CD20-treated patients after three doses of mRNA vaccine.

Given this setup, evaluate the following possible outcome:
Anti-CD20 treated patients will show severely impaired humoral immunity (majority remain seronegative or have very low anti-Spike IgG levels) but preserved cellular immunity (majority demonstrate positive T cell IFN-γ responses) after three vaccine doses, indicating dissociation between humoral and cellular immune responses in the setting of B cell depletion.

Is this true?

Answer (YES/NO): NO